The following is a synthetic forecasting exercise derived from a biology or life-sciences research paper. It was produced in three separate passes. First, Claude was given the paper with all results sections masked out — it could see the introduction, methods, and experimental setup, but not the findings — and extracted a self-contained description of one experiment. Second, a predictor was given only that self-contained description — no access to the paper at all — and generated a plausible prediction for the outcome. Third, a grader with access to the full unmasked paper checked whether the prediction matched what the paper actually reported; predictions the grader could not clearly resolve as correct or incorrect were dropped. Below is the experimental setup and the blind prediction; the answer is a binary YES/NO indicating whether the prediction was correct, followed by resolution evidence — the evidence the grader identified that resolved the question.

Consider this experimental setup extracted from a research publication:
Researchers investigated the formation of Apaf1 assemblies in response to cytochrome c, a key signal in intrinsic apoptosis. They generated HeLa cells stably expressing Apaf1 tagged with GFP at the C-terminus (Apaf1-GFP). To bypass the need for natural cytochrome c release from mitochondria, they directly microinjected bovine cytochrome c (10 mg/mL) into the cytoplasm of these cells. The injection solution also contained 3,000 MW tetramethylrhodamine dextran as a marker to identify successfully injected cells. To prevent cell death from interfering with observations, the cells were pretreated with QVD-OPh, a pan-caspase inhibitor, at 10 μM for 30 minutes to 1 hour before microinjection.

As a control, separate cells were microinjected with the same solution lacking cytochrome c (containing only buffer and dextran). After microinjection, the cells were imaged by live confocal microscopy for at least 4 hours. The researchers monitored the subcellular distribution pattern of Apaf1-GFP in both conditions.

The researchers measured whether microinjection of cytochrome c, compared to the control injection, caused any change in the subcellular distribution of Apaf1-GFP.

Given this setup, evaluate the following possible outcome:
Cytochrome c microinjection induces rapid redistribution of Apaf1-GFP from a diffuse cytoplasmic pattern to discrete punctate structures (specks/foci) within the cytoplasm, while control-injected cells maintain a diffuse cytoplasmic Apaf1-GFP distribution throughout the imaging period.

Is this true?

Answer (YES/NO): YES